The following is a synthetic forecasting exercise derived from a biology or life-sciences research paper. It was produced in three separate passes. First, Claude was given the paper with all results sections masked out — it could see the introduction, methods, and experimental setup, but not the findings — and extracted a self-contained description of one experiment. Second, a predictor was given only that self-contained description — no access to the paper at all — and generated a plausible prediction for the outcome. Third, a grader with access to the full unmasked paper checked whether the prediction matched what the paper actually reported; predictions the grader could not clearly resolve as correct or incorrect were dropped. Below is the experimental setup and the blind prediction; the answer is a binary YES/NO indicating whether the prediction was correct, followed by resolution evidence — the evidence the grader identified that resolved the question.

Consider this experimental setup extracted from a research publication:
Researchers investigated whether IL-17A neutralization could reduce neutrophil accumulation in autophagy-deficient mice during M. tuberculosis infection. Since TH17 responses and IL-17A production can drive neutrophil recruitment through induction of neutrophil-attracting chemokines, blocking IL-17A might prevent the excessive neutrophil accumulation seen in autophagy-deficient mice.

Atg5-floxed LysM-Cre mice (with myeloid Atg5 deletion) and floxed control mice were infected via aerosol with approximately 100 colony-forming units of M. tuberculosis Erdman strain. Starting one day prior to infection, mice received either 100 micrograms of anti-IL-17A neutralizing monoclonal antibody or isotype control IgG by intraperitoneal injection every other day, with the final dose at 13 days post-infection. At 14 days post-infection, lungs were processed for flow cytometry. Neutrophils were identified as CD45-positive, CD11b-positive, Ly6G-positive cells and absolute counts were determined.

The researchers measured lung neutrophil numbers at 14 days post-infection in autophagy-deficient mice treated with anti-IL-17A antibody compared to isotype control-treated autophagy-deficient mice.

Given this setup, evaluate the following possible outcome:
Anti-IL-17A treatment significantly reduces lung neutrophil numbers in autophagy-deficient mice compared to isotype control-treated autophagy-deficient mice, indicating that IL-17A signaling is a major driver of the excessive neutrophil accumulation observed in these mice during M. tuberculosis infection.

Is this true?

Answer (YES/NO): NO